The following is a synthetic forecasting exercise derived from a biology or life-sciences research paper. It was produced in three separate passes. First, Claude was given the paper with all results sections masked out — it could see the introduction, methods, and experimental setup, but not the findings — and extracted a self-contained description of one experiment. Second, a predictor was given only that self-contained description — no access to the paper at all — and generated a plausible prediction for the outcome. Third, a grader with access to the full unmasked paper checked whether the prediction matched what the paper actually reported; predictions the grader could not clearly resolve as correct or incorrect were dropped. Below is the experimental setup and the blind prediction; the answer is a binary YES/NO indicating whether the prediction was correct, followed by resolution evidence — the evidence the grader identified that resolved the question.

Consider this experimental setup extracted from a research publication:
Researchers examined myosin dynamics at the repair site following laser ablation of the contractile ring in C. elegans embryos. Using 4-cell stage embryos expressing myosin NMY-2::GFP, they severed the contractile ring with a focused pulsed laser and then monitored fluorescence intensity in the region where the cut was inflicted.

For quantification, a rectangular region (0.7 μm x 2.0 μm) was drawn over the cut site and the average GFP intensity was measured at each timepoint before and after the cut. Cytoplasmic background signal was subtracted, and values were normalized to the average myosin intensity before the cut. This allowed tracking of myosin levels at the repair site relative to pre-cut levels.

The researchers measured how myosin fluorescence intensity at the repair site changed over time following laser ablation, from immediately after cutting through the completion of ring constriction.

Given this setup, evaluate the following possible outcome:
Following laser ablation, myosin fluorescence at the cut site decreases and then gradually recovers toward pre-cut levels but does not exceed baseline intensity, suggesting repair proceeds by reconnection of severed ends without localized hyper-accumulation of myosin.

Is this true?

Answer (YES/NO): NO